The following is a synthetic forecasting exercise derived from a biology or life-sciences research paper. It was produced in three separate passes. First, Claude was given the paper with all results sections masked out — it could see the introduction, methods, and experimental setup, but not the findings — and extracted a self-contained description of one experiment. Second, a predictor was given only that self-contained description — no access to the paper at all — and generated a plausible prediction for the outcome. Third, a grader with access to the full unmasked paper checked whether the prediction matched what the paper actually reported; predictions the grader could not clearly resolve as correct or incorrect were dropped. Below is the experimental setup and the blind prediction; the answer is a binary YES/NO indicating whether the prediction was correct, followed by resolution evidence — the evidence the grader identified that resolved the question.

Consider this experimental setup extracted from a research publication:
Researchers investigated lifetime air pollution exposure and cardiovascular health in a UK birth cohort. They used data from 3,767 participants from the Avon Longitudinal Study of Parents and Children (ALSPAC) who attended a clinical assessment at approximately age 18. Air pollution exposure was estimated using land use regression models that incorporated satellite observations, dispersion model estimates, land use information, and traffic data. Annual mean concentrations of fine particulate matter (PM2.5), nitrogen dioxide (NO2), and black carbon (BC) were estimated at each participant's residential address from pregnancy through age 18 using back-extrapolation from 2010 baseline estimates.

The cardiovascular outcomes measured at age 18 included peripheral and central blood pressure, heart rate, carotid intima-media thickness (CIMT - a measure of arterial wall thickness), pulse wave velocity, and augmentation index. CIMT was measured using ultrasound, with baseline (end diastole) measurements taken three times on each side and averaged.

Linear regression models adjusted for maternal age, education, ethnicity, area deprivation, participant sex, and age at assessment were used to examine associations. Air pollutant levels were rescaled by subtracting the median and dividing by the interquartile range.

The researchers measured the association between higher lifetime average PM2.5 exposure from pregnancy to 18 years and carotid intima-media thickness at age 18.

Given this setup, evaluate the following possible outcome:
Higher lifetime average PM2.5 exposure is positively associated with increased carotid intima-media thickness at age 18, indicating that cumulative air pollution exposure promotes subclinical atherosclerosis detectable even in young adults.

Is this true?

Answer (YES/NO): NO